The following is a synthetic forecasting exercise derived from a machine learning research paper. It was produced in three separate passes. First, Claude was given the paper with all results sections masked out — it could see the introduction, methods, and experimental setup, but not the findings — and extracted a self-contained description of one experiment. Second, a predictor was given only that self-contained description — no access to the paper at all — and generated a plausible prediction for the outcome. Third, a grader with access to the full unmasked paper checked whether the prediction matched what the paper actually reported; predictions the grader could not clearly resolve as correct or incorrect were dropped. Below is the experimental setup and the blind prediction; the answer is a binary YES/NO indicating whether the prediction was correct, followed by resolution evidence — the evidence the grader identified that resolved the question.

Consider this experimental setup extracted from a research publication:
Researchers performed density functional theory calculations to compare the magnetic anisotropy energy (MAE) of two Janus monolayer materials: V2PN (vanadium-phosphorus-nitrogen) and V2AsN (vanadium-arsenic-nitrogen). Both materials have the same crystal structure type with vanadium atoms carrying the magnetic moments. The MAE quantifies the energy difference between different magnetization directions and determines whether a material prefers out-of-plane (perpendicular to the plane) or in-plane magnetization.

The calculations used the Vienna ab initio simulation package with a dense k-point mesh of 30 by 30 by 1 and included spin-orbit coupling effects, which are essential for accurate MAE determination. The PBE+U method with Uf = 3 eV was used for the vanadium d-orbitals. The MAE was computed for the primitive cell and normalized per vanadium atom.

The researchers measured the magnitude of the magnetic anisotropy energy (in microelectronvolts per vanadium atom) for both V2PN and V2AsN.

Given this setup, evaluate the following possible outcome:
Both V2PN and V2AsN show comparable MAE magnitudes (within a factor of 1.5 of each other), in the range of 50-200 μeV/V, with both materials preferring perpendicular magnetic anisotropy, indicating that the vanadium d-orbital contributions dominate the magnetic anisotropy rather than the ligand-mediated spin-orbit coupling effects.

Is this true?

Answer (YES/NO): NO